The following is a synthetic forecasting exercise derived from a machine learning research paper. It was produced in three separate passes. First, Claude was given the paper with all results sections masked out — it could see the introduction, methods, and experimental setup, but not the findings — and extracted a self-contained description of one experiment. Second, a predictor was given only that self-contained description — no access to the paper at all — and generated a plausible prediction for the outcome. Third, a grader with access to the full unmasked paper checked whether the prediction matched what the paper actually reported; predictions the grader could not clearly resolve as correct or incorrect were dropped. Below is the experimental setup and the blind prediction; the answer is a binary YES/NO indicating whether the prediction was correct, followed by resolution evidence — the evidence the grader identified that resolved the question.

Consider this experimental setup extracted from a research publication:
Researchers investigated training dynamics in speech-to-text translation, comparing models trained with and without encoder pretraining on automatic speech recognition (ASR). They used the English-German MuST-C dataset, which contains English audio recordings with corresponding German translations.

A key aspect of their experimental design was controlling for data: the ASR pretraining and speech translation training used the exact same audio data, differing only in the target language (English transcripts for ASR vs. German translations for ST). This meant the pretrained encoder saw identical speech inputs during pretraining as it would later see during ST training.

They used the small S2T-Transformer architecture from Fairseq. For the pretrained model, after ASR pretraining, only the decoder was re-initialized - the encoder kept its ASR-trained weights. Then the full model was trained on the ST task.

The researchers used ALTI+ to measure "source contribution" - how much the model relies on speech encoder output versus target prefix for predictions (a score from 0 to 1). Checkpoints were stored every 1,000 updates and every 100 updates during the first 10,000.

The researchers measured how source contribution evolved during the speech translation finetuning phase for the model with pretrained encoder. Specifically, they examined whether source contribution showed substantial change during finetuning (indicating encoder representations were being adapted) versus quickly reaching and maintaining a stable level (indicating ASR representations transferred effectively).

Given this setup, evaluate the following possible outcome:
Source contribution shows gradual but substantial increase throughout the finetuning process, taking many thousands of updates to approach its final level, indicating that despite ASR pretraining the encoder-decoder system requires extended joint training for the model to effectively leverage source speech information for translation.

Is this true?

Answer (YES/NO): NO